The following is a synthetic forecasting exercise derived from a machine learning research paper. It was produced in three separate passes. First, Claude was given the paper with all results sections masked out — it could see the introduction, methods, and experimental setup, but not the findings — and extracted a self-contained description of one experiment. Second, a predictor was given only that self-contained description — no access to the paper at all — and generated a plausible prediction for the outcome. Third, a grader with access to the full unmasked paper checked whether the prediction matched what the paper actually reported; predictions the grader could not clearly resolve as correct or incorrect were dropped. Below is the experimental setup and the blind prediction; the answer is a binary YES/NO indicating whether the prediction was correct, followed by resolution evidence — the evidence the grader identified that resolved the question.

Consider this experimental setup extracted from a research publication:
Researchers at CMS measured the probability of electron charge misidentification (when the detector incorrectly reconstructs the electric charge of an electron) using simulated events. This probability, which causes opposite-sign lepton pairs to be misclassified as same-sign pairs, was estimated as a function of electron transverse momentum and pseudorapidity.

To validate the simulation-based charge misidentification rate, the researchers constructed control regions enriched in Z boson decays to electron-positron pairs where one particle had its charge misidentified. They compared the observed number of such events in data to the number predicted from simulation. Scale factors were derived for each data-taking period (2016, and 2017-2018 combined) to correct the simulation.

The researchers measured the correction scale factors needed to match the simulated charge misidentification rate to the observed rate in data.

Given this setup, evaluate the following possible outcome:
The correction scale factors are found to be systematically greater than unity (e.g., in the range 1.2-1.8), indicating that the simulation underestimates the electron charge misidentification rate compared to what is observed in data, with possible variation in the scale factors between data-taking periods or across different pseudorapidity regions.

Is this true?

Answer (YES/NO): YES